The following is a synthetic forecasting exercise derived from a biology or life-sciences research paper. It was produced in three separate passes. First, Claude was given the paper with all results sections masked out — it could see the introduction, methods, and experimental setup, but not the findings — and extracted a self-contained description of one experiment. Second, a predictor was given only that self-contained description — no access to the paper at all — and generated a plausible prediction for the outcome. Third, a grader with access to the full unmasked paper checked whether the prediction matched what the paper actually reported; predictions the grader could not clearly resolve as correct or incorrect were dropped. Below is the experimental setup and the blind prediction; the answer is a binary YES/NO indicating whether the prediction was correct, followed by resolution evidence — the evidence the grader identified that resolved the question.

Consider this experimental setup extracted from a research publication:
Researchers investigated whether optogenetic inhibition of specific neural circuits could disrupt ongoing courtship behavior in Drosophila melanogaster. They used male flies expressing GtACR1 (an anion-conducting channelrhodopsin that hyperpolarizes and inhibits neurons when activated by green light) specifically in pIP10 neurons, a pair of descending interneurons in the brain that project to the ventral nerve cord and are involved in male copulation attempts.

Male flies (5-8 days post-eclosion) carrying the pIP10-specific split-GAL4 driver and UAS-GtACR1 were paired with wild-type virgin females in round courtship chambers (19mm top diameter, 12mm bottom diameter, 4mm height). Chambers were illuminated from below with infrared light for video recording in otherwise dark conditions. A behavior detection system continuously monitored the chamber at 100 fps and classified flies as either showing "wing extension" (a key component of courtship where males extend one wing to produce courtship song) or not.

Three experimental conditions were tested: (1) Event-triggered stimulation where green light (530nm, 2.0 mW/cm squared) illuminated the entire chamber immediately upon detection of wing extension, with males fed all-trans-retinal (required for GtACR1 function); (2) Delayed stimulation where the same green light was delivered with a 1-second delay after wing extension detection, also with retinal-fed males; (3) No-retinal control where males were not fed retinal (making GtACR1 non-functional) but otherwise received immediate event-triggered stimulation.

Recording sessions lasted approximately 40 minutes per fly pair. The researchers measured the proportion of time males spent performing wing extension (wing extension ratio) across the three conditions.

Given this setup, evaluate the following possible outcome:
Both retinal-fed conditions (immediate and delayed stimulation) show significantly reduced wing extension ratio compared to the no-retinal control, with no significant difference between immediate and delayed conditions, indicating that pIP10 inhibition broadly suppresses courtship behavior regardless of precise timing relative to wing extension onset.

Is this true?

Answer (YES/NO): NO